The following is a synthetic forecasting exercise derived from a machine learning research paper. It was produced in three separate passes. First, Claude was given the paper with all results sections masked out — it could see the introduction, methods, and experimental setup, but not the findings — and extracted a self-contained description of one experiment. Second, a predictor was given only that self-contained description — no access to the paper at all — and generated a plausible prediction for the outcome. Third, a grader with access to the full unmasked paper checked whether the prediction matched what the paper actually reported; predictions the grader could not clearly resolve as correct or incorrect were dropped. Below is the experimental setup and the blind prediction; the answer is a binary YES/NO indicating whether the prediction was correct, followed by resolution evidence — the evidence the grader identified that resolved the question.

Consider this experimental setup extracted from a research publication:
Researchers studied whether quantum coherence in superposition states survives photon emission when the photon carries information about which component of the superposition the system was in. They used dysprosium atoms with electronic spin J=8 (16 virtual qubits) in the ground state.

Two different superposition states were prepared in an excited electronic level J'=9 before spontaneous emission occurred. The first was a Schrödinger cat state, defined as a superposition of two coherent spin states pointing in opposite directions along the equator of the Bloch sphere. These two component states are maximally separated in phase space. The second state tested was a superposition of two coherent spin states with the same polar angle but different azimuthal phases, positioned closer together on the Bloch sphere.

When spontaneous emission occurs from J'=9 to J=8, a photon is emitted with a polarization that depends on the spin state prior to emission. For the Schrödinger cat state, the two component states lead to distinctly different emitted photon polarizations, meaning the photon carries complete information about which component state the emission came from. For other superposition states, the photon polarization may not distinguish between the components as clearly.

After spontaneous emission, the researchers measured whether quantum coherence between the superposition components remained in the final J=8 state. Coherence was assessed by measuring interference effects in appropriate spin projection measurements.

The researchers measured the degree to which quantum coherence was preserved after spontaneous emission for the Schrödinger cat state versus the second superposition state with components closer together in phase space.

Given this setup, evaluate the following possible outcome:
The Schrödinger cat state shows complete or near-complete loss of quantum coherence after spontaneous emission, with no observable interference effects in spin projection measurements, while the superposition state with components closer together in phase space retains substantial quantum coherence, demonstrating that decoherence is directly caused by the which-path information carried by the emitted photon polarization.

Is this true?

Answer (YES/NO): NO